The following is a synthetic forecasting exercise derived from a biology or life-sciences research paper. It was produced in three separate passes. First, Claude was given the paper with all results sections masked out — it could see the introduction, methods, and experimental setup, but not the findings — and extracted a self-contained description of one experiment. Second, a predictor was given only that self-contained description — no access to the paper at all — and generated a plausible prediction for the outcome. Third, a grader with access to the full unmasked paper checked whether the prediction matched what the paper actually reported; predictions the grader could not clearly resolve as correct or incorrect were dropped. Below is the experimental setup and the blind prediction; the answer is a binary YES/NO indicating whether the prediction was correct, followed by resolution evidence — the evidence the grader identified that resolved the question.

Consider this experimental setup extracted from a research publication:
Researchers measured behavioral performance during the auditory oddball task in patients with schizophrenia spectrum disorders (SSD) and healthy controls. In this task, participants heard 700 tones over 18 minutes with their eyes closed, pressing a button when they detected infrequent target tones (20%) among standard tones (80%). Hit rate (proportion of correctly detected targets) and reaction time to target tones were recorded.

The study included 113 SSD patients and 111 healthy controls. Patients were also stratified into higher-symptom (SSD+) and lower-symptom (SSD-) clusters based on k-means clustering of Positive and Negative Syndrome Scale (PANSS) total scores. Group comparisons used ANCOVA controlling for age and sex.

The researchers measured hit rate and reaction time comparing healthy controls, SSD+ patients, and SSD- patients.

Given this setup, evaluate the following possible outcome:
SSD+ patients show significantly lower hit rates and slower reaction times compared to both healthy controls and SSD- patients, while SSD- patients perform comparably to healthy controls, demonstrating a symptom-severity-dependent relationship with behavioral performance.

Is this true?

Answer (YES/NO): NO